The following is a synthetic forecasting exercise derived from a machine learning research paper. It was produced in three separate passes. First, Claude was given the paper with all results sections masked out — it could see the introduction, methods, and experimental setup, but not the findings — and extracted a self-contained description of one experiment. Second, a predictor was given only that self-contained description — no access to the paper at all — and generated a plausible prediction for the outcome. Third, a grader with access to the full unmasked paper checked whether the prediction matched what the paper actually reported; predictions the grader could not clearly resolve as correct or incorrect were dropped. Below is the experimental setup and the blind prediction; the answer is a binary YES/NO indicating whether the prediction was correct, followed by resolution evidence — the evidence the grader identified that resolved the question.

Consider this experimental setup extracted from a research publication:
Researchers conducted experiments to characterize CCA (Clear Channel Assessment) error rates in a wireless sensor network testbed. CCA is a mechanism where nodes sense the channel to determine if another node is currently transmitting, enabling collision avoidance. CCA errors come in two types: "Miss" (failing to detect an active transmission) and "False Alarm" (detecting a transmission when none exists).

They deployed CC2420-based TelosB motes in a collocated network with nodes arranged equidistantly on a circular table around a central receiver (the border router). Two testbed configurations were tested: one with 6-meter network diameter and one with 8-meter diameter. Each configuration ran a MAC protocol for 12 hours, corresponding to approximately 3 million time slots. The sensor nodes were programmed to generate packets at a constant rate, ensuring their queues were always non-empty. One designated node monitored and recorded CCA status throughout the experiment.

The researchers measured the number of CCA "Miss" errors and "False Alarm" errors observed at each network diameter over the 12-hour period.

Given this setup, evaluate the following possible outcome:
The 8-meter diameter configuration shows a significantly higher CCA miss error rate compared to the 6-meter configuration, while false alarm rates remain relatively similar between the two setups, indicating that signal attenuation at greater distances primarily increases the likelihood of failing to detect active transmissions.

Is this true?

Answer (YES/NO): YES